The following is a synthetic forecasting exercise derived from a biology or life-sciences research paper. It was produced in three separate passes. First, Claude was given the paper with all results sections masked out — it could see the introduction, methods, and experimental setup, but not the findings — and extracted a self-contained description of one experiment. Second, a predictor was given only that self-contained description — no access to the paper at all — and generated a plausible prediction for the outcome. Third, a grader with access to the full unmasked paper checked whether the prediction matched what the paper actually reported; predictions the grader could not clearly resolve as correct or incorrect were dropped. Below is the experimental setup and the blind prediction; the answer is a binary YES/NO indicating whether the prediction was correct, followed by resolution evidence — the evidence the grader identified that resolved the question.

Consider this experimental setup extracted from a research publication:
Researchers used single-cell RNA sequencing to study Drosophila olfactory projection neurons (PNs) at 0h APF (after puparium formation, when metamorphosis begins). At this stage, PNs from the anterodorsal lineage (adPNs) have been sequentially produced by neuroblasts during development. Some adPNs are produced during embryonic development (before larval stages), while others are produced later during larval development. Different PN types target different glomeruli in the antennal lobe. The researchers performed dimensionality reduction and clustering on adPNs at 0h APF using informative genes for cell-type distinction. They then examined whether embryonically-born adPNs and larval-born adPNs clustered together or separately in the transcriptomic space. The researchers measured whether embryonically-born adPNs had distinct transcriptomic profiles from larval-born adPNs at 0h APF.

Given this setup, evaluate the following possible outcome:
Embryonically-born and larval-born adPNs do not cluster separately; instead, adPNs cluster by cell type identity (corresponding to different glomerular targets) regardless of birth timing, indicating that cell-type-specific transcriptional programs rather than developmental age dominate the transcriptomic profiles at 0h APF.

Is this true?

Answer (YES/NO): NO